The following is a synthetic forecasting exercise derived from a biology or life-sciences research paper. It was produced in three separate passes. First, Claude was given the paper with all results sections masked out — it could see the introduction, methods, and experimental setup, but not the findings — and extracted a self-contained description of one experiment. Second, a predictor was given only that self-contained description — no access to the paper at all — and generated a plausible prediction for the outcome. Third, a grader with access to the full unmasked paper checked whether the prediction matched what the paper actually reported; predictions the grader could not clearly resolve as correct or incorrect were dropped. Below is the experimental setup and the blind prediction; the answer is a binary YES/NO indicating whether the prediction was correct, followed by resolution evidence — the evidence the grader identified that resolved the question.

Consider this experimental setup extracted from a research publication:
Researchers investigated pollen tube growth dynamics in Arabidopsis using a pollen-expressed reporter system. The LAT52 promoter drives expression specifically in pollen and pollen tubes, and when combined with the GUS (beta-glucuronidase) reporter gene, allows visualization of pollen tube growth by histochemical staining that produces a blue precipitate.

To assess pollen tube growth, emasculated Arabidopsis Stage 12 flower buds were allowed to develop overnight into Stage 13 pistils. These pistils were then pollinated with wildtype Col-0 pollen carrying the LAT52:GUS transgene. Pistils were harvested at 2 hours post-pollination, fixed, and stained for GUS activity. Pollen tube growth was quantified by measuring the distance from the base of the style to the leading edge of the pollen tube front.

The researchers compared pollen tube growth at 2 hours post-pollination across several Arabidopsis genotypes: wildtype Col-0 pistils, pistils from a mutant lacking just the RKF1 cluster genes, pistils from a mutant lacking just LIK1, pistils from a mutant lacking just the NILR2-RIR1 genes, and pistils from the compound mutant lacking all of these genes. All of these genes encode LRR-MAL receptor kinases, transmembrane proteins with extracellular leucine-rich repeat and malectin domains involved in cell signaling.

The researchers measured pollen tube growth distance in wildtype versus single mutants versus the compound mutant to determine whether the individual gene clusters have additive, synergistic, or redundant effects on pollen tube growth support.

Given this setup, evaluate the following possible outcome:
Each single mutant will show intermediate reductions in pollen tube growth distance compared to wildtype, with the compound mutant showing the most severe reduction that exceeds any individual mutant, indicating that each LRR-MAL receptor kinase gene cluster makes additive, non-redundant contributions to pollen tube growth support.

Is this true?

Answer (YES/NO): NO